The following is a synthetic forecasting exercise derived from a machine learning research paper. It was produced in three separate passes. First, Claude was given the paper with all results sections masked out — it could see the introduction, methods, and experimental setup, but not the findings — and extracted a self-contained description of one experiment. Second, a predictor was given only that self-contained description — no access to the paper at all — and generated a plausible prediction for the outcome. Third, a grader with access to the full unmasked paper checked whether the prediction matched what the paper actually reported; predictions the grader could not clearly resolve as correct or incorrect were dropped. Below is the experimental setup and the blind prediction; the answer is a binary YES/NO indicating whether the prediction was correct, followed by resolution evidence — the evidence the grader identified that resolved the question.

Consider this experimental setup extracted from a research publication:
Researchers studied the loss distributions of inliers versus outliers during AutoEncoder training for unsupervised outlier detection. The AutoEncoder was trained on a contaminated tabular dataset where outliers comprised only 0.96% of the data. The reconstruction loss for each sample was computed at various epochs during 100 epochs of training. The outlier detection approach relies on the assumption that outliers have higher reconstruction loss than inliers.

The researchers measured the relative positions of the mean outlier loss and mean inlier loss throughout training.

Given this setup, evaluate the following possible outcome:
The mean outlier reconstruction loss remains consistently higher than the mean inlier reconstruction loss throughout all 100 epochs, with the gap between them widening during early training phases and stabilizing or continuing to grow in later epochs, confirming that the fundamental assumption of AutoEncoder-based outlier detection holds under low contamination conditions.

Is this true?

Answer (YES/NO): NO